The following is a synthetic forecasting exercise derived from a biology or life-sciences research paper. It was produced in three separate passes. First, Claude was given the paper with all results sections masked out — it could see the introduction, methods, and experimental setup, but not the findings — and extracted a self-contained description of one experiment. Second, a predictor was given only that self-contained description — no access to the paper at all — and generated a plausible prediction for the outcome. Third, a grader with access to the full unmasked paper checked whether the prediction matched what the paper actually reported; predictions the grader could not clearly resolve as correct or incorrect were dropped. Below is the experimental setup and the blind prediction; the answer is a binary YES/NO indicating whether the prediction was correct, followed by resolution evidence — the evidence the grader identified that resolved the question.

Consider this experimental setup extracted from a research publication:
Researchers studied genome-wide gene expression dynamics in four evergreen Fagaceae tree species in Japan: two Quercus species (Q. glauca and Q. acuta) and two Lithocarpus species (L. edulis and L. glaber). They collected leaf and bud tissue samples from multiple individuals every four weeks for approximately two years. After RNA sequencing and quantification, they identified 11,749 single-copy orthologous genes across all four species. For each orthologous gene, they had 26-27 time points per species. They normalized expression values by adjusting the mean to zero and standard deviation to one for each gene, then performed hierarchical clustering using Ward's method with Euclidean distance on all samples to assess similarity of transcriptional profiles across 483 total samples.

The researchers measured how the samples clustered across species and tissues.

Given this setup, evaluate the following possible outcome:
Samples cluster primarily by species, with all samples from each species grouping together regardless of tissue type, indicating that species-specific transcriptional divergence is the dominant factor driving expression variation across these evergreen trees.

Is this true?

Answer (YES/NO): NO